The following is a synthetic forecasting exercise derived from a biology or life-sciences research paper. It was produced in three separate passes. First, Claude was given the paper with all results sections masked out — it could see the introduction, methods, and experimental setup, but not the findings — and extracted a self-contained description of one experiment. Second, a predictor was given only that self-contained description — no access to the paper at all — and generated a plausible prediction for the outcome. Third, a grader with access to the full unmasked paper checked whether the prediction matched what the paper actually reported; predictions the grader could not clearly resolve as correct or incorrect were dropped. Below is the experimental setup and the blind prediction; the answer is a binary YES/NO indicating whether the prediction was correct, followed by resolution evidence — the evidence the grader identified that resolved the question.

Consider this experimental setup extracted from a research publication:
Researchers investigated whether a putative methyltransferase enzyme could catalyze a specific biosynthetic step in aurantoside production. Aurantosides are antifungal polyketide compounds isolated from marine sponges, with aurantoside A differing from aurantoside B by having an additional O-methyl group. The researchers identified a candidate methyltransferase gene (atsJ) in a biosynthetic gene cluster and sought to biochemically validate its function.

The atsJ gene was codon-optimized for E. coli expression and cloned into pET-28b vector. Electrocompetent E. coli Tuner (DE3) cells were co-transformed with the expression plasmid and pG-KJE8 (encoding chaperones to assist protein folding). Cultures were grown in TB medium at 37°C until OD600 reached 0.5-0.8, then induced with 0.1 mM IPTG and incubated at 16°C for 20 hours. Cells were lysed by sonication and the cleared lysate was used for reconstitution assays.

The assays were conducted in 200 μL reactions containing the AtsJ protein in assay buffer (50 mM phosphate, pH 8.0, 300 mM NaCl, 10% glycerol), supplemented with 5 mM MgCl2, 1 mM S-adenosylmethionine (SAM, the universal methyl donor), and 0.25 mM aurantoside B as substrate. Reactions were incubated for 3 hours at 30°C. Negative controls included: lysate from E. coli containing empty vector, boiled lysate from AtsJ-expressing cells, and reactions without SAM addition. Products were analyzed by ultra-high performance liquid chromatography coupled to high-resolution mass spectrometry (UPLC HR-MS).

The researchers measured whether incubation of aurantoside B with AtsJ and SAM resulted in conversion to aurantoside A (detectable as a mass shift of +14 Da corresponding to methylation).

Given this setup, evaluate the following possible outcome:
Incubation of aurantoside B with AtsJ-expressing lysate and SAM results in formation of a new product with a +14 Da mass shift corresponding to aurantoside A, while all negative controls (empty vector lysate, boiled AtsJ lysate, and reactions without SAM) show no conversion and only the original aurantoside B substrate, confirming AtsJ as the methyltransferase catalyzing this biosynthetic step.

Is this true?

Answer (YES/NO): YES